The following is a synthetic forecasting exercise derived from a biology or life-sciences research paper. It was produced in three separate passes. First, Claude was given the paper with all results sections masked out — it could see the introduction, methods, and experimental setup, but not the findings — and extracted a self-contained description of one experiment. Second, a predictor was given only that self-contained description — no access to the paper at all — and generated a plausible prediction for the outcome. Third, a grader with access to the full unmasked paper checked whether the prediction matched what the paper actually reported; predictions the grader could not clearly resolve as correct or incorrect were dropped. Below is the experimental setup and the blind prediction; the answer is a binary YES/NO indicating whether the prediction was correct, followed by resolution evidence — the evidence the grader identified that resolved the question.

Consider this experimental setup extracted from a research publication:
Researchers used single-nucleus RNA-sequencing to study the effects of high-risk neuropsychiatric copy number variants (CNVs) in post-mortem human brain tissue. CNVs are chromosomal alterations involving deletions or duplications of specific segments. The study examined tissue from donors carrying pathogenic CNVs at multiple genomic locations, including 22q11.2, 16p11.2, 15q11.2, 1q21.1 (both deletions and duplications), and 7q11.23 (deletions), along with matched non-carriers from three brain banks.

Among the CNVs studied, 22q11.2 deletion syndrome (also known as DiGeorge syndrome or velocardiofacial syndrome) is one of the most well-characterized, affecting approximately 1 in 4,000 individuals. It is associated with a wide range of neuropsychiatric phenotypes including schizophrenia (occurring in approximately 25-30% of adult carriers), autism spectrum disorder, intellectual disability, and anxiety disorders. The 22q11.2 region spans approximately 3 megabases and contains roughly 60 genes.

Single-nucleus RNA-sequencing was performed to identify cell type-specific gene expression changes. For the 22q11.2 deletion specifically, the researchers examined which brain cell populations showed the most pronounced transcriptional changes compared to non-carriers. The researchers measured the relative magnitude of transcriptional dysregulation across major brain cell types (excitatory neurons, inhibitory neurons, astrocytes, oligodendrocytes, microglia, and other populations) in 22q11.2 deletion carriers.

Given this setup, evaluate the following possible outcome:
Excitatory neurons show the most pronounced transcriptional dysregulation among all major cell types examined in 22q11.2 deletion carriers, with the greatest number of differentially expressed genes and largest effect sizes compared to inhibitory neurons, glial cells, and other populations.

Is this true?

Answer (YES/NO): NO